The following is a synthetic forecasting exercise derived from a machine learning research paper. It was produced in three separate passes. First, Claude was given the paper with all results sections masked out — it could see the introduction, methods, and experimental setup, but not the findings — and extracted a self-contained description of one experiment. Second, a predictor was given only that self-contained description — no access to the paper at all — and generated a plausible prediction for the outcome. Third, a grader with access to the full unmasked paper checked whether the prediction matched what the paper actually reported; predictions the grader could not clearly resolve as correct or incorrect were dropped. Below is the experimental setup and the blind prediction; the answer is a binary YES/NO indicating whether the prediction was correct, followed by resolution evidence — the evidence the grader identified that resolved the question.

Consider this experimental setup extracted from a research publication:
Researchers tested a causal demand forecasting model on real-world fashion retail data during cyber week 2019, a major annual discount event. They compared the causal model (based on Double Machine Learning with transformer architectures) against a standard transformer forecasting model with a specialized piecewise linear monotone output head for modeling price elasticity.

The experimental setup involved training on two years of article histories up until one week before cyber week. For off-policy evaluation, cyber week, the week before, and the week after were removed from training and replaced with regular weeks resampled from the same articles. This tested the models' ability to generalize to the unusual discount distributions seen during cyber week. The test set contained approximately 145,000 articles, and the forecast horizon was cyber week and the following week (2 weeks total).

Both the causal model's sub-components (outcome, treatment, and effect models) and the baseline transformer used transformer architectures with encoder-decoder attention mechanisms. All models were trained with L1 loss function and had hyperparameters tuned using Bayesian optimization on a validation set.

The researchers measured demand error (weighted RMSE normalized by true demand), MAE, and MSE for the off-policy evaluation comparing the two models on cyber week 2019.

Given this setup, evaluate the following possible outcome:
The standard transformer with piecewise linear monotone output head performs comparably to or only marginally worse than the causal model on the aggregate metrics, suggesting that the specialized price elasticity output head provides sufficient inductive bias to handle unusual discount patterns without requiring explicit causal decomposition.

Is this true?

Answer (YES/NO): NO